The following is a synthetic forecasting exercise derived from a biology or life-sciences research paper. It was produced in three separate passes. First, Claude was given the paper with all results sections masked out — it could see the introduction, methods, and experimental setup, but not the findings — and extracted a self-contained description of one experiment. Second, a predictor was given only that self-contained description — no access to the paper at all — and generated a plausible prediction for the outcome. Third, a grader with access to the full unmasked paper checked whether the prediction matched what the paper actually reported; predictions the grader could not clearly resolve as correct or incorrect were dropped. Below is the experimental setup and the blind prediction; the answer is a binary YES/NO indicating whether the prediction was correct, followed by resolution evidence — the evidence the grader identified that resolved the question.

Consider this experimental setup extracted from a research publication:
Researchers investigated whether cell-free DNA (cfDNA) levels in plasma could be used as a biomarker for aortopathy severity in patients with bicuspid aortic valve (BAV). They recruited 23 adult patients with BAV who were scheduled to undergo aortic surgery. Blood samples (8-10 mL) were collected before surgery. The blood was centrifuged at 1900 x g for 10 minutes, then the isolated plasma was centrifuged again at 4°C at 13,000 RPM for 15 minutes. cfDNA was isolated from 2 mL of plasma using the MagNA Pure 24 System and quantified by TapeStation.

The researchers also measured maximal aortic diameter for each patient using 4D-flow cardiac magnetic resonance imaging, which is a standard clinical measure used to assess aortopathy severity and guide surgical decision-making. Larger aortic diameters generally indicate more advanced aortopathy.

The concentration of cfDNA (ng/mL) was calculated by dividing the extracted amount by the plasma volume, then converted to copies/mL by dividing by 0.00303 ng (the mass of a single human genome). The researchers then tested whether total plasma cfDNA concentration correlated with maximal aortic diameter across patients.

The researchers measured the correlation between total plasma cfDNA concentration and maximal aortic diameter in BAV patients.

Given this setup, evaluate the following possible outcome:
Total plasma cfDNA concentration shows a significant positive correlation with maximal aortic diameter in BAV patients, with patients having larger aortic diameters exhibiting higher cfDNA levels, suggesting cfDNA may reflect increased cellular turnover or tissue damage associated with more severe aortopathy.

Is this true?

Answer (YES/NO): NO